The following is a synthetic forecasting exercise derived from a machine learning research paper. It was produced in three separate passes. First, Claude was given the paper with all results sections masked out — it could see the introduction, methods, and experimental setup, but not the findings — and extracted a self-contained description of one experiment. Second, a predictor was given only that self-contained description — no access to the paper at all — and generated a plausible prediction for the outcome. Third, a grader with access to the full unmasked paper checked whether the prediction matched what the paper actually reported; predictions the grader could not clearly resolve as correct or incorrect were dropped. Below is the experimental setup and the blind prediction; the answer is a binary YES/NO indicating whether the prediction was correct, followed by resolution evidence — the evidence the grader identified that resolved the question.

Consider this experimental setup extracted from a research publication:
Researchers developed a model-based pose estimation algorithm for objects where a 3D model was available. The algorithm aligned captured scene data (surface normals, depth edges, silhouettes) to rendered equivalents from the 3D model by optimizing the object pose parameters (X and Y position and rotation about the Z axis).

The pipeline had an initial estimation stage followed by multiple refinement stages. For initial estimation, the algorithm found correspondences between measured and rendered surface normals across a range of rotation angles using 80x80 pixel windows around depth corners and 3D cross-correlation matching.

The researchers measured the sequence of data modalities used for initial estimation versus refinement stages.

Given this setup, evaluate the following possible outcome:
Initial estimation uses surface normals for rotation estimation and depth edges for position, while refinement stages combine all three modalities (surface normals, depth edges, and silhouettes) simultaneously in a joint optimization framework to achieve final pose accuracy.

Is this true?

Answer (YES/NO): NO